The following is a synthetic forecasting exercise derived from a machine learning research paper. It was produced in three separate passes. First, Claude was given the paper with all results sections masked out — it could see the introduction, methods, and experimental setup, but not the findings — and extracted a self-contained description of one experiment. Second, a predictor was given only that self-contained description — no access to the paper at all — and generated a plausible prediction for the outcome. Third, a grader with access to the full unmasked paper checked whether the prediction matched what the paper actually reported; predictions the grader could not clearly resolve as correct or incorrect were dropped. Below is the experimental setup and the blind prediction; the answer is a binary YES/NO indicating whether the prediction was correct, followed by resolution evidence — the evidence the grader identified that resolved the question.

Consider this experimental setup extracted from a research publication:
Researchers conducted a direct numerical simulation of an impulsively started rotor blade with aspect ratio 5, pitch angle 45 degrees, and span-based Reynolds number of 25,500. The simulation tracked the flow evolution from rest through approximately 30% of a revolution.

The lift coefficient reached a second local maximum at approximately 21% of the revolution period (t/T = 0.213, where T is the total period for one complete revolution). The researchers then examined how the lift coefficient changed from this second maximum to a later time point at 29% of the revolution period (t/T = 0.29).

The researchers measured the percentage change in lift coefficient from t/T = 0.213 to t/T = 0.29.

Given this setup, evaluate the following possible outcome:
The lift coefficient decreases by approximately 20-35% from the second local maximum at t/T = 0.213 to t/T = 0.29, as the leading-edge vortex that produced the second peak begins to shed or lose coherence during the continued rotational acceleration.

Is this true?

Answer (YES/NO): NO